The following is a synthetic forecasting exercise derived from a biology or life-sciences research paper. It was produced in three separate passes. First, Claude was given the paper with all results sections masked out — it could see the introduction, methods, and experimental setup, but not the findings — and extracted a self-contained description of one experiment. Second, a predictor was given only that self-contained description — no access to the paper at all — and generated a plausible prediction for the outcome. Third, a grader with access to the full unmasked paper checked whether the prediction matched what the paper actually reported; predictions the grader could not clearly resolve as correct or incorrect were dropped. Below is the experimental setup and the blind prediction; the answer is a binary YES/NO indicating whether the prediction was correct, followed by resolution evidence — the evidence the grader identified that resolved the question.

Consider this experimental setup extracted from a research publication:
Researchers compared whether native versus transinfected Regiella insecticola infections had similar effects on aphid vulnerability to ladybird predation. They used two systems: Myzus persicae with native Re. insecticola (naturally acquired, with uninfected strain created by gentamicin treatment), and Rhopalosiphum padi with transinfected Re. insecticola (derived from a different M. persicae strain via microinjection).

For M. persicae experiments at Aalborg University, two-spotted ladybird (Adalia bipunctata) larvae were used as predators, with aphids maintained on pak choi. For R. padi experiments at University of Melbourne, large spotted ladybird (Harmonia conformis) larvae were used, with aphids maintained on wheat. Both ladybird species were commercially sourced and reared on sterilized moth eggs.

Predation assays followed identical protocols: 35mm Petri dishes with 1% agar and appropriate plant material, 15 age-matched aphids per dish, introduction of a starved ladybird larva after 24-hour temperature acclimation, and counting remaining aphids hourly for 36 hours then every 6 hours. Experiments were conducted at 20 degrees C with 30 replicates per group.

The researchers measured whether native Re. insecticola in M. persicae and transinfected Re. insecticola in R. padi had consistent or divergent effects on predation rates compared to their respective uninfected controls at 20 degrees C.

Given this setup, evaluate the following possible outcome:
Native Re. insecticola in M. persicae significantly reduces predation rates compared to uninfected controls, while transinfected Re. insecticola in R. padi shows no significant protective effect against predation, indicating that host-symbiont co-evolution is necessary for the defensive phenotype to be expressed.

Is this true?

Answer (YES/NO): NO